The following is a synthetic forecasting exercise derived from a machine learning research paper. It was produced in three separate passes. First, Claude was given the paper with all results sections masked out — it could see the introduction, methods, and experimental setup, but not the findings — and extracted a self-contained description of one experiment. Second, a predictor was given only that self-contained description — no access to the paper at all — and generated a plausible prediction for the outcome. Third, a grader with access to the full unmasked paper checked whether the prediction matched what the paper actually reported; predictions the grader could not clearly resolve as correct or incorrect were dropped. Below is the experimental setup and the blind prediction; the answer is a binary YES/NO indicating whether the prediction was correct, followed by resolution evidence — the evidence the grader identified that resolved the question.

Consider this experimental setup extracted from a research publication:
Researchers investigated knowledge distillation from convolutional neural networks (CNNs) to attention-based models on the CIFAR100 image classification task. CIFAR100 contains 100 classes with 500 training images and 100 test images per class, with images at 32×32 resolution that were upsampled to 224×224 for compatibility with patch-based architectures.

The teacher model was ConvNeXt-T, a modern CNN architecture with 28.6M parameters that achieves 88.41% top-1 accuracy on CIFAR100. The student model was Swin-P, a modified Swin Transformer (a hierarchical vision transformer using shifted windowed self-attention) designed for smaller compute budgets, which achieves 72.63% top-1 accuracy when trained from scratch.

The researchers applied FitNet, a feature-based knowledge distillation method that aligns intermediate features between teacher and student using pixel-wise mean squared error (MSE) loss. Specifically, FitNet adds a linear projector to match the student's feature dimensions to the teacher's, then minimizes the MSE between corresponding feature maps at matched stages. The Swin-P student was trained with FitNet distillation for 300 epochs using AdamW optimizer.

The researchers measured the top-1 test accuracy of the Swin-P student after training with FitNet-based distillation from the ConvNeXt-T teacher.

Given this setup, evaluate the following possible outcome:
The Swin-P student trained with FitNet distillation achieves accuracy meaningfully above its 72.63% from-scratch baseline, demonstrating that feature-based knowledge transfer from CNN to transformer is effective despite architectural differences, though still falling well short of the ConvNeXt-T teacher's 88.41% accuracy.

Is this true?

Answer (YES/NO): NO